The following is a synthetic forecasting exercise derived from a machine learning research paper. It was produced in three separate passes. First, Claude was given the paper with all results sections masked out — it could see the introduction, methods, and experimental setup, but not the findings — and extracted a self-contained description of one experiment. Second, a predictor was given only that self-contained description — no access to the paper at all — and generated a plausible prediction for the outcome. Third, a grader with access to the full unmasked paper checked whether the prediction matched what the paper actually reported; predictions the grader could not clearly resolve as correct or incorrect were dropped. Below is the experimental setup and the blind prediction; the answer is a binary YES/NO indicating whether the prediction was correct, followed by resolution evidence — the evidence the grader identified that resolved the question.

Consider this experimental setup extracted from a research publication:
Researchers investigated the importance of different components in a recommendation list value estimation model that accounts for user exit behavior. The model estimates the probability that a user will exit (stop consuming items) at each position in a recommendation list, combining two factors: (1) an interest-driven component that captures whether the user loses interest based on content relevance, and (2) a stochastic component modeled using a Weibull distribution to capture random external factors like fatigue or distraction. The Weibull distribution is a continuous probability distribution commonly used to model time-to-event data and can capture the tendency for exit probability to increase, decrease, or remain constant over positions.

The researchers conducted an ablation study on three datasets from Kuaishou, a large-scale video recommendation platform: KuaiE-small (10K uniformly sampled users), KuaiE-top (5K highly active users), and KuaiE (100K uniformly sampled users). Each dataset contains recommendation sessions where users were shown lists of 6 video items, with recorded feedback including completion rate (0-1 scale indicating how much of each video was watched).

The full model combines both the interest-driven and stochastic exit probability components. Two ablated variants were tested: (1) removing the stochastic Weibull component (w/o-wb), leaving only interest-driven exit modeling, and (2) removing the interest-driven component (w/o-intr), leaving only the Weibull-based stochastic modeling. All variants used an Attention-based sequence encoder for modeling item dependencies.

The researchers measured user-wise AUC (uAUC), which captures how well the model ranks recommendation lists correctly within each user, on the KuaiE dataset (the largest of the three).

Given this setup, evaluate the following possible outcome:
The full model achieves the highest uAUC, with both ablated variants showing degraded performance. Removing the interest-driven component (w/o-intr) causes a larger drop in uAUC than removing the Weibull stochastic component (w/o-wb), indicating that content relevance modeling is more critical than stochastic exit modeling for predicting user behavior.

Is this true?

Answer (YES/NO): YES